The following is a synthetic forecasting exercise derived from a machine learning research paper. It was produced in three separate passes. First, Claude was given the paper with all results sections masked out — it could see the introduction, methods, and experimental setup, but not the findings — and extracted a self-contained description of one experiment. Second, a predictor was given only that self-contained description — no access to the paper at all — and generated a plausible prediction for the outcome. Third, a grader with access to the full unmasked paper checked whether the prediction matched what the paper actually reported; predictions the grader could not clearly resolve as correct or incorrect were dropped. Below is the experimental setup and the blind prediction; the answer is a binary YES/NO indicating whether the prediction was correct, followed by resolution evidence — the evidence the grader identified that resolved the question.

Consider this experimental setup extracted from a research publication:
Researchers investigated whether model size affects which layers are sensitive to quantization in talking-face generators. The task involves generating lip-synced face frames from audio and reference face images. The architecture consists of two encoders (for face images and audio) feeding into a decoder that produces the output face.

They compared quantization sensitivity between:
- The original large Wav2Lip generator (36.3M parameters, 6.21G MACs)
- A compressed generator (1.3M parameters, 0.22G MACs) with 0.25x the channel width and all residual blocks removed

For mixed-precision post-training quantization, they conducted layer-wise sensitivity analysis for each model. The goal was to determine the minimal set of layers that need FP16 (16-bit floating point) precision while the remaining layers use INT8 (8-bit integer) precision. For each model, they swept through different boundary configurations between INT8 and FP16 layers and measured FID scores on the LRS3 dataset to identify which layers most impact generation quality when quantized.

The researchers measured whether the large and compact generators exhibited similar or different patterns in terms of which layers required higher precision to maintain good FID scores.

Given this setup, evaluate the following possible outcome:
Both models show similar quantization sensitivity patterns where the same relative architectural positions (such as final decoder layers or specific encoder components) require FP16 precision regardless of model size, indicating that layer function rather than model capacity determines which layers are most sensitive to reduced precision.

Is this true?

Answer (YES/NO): NO